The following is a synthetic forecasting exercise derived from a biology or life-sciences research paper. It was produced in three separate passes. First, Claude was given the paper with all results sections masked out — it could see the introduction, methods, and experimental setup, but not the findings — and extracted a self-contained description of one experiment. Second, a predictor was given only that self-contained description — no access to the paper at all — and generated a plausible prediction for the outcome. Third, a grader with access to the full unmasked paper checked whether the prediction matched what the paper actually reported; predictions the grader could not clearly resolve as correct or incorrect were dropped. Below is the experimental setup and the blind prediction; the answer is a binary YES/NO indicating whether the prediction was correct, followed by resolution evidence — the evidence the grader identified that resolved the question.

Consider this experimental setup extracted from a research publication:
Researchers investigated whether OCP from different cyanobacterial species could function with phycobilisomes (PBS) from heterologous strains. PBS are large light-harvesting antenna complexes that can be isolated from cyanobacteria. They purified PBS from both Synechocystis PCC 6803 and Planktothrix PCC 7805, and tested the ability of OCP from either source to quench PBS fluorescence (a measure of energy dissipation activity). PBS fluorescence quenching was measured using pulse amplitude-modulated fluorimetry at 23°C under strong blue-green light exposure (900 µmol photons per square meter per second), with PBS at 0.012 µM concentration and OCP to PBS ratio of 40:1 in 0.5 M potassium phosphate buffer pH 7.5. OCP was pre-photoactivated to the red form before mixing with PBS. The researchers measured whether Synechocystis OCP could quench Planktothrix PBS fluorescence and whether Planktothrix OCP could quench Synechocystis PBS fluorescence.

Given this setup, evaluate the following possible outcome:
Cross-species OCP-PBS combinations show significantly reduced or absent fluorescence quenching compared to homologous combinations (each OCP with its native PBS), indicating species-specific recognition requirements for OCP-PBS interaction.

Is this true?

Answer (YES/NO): NO